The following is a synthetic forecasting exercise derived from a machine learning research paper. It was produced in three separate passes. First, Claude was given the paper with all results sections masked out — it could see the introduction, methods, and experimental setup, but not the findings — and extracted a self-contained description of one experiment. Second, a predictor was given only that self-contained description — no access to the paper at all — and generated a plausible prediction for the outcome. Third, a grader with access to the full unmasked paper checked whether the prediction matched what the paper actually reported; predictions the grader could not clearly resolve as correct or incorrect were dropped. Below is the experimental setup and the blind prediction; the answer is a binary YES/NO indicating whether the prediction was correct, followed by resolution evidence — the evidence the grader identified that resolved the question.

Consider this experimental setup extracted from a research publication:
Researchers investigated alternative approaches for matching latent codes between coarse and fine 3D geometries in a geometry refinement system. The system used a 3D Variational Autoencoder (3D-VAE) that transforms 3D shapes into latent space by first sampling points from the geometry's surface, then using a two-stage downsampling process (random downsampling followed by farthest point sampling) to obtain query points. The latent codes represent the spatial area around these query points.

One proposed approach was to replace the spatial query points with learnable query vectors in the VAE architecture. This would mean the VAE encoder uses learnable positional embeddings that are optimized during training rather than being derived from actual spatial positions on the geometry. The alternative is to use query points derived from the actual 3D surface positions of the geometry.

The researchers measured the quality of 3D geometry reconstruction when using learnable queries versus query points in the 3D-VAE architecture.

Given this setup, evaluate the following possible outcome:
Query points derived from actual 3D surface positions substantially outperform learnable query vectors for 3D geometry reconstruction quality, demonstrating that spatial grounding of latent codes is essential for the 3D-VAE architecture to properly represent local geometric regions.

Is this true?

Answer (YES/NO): NO